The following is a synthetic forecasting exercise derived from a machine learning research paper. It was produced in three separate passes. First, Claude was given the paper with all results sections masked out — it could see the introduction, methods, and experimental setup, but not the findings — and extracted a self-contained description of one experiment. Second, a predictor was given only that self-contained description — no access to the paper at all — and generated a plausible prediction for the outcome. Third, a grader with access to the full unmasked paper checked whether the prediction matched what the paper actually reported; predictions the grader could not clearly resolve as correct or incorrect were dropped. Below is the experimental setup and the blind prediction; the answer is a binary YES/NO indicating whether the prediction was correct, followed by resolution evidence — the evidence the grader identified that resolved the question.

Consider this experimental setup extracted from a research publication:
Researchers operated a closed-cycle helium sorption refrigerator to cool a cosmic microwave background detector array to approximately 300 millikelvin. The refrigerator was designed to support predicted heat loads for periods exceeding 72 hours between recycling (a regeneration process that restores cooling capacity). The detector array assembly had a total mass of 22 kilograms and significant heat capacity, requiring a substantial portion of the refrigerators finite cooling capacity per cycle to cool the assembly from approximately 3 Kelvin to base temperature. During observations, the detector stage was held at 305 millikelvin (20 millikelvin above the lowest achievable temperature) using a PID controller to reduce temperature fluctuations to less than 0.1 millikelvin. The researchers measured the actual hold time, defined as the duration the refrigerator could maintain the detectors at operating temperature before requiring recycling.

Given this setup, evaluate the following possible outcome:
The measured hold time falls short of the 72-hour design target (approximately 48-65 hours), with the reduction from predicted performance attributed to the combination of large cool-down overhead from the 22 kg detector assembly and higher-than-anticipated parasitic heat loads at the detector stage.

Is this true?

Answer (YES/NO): NO